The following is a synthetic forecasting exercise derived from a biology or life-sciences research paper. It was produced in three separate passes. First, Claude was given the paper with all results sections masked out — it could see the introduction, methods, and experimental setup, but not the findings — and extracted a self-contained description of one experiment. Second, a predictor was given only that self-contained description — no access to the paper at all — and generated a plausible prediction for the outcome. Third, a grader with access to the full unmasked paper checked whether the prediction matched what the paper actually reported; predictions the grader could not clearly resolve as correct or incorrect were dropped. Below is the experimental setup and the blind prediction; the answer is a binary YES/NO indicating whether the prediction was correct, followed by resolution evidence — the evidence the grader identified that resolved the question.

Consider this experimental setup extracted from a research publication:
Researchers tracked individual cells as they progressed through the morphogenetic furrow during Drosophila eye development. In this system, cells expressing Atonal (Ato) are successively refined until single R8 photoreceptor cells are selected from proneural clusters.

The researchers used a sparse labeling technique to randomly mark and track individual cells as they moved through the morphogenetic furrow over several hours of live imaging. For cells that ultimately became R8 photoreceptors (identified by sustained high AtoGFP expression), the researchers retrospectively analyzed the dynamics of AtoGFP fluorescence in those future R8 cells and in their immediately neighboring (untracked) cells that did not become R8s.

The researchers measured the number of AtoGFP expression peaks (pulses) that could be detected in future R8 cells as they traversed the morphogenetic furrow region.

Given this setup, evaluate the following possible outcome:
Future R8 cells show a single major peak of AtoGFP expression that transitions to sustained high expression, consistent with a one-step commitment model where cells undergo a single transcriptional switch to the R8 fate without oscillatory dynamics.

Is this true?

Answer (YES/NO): NO